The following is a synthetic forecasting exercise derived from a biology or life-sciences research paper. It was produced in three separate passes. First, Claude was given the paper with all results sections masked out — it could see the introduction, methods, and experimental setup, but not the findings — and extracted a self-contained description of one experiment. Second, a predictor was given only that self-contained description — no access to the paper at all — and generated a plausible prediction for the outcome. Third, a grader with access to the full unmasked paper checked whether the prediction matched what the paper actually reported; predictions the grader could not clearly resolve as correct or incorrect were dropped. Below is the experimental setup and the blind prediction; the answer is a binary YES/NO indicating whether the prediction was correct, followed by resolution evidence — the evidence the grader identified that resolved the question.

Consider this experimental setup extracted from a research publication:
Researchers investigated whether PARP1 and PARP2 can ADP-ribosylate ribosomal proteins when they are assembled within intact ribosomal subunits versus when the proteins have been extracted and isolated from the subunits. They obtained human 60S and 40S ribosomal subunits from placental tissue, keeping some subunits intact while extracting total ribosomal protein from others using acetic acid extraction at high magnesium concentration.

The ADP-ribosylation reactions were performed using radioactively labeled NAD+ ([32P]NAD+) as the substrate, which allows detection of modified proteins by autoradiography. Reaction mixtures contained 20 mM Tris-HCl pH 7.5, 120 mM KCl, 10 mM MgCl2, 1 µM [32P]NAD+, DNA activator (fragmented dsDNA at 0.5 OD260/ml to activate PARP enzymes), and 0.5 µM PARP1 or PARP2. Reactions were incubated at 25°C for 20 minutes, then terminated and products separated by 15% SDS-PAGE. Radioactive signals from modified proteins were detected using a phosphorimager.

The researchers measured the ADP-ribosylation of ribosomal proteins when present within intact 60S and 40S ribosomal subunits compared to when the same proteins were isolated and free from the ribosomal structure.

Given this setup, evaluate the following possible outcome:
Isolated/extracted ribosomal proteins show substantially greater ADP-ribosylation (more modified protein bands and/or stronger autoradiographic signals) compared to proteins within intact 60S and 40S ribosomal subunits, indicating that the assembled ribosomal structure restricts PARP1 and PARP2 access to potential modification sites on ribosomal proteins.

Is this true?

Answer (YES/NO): YES